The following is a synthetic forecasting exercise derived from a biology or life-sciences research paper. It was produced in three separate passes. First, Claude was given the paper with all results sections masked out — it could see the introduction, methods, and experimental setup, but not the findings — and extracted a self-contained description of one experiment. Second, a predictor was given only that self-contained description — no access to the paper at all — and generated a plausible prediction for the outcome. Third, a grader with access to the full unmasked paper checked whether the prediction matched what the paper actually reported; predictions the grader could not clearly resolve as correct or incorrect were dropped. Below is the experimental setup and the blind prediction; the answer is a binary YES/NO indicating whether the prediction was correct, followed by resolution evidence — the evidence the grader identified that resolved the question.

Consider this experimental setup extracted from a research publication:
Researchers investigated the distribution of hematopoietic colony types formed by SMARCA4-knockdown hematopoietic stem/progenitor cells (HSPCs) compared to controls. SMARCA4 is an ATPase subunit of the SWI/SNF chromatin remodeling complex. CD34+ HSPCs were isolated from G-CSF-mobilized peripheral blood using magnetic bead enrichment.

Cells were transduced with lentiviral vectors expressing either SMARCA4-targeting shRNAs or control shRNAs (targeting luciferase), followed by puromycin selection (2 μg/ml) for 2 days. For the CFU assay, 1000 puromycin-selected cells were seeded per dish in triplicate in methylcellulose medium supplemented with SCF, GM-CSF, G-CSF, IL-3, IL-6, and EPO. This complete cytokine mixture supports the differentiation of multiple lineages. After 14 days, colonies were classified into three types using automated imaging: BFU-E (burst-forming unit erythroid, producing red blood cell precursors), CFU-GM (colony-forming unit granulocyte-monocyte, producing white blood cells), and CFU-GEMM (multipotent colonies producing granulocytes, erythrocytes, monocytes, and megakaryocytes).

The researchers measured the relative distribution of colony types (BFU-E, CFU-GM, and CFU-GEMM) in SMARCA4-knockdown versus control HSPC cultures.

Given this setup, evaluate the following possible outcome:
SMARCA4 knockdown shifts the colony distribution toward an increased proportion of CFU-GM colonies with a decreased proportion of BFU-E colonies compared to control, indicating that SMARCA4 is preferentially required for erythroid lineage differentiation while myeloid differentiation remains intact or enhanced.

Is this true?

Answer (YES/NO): YES